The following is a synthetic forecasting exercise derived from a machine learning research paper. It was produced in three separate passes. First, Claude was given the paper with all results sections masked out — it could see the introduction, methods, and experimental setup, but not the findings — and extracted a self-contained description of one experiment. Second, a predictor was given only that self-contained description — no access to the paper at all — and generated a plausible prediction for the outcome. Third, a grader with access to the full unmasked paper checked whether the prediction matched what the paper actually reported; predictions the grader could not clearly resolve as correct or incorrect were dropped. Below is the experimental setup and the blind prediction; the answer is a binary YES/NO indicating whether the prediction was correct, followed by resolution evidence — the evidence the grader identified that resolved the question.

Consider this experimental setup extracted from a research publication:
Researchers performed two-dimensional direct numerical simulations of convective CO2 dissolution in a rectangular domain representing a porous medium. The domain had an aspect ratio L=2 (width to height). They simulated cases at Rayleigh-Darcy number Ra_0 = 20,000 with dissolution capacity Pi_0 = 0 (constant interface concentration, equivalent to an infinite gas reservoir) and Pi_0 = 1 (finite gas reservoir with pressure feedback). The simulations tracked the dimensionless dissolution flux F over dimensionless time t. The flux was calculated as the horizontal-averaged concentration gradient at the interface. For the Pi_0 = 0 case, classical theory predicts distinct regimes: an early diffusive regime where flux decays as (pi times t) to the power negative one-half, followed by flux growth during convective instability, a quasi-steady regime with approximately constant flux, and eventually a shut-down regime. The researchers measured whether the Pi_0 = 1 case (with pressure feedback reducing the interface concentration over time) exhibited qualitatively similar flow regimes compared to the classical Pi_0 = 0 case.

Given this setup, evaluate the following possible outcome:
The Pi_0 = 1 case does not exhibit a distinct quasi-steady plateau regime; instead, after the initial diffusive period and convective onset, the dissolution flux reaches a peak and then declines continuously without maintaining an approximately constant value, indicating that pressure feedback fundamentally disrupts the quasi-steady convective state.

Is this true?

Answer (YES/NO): NO